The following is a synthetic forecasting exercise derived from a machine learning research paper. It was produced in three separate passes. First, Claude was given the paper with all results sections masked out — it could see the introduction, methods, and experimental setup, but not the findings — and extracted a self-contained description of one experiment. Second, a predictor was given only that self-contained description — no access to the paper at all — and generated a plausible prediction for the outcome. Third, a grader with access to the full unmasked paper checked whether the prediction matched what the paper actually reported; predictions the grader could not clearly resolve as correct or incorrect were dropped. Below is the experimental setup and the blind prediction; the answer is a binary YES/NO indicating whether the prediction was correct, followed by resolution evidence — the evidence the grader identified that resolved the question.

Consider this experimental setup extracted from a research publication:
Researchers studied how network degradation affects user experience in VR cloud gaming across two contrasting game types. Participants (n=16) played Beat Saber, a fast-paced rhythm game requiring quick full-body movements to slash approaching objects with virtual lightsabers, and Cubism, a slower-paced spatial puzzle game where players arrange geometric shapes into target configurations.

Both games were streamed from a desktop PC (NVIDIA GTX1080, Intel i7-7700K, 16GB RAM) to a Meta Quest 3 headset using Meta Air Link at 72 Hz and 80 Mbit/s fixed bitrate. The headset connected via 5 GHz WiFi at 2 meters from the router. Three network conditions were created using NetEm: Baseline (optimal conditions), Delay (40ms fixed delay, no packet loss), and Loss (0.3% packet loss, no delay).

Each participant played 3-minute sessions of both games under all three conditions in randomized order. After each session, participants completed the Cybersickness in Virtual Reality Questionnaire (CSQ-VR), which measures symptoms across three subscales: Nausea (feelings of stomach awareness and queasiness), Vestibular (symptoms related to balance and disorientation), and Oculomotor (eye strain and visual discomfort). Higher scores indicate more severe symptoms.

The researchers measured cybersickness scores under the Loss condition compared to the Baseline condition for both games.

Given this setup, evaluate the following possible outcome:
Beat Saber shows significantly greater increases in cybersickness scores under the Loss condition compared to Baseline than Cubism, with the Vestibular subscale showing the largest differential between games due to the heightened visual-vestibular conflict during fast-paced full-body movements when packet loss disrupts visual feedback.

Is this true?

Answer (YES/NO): NO